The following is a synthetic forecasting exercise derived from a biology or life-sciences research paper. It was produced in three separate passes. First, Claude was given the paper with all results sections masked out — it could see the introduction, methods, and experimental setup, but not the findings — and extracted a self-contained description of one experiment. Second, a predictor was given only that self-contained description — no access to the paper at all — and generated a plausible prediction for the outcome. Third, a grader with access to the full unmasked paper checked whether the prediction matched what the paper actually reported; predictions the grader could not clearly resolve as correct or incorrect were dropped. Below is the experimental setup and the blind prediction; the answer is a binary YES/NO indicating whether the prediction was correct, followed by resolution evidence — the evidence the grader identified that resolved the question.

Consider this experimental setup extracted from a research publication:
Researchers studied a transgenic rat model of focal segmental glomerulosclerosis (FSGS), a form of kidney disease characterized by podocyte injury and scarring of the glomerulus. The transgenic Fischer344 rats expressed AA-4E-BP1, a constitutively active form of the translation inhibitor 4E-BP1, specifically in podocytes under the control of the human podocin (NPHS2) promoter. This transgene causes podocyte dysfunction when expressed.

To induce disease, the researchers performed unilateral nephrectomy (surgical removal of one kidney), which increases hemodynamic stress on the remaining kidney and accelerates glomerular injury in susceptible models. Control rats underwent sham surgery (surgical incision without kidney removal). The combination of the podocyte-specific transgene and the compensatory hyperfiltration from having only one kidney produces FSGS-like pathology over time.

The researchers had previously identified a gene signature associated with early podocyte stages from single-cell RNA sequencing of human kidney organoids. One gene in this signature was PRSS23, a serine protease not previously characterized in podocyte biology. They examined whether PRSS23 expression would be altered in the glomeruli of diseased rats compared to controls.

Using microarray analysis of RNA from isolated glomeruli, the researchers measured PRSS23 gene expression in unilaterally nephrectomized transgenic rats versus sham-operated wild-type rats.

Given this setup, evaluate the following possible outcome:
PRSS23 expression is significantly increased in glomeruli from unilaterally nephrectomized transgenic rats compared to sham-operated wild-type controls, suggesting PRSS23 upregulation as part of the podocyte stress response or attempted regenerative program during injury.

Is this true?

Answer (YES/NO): YES